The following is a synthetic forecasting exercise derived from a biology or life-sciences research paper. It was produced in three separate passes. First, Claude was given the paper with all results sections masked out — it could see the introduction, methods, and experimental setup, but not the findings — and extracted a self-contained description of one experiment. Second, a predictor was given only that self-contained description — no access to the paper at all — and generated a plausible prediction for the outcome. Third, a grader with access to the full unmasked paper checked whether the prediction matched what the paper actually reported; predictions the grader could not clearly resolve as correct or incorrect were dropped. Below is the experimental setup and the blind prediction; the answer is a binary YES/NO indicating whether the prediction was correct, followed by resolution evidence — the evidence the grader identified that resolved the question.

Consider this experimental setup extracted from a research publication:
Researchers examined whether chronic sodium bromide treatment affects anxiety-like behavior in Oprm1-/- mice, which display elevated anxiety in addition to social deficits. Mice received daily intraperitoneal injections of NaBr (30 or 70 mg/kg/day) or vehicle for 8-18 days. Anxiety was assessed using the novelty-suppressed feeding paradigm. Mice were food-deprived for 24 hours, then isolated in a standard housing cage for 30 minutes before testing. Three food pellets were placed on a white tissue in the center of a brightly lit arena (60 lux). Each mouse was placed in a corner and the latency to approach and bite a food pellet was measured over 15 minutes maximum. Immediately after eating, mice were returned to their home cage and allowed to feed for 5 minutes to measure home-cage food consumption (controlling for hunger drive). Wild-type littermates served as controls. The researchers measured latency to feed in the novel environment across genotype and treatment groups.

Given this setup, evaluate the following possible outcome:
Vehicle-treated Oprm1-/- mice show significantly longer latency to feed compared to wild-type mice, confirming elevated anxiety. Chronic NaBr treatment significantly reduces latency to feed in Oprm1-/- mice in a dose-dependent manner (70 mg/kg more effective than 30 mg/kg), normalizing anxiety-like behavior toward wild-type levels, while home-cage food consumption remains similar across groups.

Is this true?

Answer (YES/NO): NO